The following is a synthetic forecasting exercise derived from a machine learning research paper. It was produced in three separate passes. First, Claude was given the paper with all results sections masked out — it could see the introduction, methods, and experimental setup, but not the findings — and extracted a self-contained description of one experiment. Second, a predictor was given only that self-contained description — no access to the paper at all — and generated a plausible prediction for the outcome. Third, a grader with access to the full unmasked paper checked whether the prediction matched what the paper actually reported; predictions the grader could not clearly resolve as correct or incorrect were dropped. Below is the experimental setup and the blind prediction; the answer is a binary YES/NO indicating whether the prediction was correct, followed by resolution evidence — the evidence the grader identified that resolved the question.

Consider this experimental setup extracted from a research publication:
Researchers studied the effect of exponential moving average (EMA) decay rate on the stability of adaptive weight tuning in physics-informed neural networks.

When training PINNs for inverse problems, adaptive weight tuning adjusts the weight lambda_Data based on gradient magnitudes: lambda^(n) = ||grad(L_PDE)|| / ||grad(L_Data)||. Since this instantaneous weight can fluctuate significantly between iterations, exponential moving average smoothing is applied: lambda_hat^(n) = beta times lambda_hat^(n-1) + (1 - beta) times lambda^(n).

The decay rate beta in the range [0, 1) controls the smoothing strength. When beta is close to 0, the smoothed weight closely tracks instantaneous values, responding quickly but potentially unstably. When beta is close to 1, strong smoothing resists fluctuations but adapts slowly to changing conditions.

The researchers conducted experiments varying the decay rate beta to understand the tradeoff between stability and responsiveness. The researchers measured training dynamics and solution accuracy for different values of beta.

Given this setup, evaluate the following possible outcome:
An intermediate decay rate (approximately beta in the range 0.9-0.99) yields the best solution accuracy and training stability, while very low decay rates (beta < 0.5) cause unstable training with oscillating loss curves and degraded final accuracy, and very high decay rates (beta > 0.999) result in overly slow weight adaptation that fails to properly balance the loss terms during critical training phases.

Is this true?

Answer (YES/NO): NO